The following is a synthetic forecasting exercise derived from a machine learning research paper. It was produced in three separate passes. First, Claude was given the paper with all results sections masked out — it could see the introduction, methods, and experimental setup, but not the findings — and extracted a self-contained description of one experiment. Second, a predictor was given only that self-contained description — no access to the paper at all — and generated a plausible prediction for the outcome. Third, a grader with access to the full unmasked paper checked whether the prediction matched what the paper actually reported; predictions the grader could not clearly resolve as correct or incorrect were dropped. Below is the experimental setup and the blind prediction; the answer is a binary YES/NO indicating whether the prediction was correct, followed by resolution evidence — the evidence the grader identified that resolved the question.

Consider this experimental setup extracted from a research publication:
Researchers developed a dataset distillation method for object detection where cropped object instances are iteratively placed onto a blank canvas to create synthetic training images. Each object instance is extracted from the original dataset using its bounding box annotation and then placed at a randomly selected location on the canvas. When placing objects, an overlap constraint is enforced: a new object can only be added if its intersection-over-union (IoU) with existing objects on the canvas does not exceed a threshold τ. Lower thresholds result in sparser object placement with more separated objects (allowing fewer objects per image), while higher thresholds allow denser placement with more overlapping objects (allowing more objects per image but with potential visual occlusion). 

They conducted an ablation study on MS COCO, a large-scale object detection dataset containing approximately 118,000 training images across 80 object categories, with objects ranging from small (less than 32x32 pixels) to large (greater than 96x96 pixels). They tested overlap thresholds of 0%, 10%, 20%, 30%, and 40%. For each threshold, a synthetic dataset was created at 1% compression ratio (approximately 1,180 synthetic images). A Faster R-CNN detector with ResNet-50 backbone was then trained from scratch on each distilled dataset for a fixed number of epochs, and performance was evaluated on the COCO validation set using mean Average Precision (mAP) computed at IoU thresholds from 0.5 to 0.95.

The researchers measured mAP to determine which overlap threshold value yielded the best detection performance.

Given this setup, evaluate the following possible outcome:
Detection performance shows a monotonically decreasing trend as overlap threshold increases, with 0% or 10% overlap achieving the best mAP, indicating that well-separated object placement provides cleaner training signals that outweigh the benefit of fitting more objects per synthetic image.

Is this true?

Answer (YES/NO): NO